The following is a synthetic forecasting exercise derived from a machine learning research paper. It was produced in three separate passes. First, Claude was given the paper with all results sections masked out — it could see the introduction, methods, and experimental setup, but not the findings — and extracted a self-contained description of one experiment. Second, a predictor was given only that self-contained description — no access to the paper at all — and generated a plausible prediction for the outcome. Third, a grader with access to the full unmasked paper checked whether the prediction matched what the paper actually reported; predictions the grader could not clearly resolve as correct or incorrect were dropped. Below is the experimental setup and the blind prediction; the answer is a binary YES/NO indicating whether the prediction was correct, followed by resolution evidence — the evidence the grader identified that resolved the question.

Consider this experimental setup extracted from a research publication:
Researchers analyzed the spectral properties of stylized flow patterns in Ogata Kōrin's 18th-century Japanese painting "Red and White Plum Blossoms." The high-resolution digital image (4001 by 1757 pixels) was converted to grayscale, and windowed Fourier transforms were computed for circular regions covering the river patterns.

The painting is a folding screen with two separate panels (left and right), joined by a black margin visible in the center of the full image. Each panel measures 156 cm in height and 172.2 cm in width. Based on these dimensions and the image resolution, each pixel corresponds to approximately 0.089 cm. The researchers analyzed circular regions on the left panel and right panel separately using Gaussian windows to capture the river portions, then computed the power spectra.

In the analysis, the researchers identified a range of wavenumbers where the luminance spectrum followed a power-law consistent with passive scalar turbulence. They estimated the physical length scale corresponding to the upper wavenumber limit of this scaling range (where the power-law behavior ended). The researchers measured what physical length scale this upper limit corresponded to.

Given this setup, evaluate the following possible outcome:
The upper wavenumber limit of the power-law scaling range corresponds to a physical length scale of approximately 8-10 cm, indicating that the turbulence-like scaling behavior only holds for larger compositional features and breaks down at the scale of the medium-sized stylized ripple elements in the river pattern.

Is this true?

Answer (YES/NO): NO